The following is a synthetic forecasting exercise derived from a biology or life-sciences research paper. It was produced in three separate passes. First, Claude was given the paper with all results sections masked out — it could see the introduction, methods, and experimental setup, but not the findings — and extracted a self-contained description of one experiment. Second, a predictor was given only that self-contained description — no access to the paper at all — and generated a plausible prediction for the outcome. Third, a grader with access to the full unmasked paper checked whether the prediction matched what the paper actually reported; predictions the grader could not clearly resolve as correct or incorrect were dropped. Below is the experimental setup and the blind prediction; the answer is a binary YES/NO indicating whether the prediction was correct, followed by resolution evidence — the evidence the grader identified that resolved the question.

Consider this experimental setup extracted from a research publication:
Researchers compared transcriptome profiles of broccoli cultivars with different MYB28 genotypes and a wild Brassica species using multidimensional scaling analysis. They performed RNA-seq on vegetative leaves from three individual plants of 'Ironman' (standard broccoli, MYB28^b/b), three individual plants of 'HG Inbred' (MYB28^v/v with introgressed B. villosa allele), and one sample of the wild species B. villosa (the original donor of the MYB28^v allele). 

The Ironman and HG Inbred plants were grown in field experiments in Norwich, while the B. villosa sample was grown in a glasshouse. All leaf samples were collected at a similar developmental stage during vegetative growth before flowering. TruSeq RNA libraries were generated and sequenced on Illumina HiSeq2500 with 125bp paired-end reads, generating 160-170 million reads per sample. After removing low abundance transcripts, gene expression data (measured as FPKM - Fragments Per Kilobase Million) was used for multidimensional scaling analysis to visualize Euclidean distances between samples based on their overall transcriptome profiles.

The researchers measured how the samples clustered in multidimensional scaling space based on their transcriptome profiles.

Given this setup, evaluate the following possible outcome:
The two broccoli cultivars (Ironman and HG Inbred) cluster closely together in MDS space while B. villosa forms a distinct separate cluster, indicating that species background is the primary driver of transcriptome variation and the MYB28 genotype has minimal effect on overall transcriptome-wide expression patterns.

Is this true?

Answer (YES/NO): NO